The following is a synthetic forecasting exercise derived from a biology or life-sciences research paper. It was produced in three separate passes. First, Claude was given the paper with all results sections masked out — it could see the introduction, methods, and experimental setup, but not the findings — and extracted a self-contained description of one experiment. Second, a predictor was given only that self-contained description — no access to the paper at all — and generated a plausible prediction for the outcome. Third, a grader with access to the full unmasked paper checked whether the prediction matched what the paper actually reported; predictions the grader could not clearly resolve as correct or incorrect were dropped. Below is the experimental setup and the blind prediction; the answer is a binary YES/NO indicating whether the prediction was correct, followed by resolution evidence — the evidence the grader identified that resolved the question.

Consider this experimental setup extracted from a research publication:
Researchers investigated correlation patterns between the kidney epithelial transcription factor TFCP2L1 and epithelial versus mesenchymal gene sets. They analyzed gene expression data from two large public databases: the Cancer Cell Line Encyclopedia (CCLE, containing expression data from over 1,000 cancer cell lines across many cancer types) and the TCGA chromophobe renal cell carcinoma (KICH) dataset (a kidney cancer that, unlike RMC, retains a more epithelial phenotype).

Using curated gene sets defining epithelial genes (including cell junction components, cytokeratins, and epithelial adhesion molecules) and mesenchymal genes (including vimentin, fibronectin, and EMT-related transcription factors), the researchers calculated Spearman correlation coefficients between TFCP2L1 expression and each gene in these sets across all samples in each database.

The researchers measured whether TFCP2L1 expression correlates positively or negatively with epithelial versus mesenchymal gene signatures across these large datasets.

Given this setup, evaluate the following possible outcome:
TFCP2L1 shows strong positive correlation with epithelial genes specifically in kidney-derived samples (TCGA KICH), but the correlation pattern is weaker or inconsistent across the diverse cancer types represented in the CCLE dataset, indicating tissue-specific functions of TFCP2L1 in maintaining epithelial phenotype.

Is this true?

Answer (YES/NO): NO